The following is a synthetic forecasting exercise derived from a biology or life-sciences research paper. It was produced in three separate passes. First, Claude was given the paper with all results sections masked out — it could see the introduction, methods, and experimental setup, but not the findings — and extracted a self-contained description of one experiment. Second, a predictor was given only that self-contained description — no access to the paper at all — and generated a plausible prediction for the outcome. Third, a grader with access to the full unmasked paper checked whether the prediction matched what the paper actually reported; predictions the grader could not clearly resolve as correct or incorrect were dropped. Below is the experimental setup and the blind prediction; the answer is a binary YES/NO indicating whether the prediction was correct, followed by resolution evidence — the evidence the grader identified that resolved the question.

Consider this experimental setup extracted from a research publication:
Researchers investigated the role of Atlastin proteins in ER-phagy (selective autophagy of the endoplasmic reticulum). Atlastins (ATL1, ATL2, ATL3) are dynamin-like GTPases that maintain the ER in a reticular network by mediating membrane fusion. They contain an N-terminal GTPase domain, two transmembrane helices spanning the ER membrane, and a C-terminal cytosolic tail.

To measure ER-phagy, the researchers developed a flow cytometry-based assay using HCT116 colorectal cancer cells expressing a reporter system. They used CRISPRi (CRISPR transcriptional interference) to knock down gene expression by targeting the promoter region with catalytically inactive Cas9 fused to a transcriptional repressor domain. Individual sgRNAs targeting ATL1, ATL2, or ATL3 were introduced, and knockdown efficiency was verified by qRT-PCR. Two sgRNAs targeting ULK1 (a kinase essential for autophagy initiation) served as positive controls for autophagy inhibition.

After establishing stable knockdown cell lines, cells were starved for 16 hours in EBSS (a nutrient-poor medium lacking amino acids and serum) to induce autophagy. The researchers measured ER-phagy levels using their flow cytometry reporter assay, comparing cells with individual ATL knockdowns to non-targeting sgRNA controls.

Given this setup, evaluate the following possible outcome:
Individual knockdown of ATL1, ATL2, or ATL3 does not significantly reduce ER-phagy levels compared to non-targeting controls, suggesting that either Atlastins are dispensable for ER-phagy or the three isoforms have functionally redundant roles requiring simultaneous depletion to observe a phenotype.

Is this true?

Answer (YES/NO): NO